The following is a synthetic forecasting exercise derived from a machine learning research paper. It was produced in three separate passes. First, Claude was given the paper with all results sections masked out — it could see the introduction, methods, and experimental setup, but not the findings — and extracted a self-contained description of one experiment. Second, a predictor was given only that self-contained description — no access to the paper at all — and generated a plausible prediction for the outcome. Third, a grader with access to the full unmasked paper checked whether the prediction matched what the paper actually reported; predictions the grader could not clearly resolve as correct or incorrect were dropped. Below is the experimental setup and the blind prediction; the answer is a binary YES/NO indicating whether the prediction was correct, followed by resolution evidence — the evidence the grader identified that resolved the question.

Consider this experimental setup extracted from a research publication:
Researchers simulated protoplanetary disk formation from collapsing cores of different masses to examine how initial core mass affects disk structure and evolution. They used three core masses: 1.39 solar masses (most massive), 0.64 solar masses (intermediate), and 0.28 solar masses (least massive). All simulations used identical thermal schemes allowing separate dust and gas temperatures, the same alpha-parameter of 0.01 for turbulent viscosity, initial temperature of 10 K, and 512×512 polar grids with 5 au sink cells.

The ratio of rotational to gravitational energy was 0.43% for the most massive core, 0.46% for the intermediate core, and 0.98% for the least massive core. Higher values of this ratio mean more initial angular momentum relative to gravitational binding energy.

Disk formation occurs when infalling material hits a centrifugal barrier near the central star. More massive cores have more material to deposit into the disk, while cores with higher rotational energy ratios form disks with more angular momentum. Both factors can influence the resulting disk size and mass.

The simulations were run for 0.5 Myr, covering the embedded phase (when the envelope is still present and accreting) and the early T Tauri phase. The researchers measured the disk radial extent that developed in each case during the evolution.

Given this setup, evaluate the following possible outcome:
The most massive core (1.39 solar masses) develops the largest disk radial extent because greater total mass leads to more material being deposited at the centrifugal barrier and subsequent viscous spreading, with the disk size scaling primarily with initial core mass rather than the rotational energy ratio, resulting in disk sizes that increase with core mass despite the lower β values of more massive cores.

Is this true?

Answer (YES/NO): NO